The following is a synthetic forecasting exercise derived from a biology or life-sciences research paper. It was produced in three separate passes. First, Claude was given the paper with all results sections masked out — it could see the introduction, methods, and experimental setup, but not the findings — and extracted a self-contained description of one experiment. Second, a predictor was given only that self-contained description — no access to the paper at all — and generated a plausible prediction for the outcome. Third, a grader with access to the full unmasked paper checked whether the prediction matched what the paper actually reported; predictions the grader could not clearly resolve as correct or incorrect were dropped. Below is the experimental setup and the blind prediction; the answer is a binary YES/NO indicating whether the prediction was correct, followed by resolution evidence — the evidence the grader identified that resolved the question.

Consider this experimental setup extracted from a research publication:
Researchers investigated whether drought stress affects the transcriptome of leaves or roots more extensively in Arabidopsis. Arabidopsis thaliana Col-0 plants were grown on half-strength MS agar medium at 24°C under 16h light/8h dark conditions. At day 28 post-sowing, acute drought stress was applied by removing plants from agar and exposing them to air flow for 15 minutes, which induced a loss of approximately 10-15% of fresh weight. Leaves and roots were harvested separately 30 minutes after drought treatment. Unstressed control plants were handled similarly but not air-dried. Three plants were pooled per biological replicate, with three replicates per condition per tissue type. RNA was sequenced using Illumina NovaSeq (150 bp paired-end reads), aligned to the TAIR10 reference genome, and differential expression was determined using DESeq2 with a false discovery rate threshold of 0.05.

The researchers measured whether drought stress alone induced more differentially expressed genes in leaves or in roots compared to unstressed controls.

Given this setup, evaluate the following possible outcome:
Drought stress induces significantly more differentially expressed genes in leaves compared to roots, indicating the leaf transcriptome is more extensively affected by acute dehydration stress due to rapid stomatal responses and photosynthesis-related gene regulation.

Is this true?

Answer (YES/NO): NO